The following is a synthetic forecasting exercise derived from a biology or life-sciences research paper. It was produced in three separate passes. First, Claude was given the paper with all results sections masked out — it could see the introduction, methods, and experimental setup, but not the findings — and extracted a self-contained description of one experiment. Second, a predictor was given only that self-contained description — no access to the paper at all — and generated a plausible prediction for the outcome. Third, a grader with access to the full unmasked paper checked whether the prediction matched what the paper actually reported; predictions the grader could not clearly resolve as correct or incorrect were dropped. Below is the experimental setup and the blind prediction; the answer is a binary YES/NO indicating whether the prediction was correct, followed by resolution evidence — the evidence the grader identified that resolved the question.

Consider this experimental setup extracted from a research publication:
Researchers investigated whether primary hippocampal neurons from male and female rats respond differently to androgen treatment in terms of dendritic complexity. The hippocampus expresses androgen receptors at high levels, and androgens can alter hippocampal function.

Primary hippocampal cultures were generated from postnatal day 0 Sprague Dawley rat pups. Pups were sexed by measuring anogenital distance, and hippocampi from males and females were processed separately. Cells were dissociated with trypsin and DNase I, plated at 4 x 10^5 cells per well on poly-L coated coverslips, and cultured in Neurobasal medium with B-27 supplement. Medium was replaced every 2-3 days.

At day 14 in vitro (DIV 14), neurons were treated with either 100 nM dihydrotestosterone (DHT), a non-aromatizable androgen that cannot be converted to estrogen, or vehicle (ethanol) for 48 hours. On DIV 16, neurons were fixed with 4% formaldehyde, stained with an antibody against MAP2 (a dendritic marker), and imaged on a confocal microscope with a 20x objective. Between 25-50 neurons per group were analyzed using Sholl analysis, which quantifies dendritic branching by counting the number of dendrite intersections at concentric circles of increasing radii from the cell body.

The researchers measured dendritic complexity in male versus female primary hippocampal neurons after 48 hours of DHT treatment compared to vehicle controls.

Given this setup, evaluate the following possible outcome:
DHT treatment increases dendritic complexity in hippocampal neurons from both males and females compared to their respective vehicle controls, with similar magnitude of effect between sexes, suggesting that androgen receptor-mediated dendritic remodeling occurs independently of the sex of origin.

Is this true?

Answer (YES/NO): NO